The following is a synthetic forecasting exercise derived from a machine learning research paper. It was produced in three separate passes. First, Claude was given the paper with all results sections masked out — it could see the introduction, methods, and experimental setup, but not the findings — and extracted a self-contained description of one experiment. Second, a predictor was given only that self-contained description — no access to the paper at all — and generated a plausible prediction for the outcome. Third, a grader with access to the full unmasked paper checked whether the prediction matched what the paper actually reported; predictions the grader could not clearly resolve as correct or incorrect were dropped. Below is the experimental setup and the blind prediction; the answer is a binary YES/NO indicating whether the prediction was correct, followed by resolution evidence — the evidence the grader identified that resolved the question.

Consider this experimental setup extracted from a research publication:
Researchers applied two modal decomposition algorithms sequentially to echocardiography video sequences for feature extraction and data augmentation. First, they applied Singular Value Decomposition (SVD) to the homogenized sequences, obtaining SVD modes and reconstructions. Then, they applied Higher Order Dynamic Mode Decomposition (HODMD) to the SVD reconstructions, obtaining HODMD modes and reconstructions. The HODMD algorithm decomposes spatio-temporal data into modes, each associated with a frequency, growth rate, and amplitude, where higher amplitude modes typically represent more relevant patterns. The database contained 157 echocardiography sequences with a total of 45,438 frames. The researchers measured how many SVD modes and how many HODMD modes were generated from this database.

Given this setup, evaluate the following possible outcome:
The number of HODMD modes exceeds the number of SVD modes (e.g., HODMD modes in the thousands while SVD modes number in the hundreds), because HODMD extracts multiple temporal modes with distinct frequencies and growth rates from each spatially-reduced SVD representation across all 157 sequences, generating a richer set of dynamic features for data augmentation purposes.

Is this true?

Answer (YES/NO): YES